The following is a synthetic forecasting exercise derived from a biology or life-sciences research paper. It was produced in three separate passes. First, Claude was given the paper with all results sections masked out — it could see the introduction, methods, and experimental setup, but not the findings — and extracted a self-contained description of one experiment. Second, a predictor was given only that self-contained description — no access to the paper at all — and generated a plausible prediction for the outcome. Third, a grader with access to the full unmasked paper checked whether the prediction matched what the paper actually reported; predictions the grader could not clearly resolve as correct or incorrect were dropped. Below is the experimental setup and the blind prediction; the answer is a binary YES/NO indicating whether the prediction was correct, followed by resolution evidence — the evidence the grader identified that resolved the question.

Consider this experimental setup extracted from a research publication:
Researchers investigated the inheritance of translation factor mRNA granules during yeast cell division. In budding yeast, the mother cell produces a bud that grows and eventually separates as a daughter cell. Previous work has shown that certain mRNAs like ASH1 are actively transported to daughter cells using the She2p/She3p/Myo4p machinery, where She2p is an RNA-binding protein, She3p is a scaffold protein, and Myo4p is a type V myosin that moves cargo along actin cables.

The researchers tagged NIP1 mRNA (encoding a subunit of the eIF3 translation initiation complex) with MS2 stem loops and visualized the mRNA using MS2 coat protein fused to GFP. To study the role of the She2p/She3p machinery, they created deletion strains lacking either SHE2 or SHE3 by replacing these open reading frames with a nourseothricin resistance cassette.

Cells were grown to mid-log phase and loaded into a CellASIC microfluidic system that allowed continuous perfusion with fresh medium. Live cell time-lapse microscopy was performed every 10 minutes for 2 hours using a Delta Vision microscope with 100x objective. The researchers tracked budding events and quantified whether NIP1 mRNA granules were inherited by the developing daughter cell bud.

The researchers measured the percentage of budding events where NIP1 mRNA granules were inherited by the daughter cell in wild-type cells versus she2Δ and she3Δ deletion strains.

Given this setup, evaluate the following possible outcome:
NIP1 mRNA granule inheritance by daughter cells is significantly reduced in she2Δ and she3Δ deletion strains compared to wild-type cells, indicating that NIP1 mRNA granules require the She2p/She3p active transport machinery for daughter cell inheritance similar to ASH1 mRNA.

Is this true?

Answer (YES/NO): YES